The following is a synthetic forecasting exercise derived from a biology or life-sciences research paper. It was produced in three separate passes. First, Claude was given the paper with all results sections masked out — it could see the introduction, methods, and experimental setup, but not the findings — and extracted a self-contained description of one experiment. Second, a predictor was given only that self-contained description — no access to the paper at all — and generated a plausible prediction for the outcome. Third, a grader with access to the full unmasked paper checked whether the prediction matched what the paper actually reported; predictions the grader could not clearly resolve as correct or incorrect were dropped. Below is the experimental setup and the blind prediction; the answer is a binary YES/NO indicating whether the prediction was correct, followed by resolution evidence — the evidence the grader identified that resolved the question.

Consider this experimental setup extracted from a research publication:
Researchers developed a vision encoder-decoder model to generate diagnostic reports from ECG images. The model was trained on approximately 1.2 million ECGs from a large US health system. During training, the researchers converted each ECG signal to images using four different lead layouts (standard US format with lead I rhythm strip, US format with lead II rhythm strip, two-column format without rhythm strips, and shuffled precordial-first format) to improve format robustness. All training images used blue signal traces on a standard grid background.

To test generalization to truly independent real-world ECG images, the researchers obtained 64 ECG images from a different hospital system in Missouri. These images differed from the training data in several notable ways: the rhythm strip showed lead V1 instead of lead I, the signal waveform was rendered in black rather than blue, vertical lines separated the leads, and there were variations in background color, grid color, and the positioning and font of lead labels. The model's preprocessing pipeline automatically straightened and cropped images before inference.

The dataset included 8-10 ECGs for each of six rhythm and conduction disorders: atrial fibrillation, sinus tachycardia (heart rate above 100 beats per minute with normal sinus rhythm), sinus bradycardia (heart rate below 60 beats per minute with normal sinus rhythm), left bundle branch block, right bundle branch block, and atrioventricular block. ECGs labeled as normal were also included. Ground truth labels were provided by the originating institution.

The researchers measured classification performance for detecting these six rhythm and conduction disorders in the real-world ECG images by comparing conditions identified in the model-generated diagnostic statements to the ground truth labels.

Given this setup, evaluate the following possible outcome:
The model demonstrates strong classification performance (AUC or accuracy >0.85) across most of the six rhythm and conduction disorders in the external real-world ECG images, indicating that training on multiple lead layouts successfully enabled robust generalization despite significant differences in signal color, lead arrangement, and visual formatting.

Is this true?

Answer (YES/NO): YES